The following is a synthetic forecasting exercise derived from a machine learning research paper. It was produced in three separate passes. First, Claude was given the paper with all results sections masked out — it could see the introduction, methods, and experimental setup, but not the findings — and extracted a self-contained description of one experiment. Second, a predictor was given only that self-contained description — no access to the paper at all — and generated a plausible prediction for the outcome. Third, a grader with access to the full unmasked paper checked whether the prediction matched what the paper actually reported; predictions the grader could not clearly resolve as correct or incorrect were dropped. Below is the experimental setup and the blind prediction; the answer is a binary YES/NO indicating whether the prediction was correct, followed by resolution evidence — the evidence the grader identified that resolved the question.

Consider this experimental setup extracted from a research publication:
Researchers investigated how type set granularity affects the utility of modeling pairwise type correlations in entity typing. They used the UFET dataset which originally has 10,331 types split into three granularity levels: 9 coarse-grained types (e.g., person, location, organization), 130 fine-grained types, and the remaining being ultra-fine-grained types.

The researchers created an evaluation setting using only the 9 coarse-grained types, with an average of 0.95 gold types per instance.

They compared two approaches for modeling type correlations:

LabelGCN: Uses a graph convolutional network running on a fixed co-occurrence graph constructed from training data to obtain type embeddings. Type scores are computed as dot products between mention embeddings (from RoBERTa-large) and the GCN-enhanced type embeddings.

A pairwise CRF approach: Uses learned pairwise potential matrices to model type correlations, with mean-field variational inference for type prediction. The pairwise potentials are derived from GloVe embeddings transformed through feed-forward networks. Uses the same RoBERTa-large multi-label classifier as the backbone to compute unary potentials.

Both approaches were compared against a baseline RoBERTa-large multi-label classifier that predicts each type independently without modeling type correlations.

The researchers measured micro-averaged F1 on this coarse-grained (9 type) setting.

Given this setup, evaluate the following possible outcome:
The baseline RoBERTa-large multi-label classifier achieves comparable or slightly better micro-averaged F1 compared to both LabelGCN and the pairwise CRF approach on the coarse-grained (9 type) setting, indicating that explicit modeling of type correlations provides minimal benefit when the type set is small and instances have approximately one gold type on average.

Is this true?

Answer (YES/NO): NO